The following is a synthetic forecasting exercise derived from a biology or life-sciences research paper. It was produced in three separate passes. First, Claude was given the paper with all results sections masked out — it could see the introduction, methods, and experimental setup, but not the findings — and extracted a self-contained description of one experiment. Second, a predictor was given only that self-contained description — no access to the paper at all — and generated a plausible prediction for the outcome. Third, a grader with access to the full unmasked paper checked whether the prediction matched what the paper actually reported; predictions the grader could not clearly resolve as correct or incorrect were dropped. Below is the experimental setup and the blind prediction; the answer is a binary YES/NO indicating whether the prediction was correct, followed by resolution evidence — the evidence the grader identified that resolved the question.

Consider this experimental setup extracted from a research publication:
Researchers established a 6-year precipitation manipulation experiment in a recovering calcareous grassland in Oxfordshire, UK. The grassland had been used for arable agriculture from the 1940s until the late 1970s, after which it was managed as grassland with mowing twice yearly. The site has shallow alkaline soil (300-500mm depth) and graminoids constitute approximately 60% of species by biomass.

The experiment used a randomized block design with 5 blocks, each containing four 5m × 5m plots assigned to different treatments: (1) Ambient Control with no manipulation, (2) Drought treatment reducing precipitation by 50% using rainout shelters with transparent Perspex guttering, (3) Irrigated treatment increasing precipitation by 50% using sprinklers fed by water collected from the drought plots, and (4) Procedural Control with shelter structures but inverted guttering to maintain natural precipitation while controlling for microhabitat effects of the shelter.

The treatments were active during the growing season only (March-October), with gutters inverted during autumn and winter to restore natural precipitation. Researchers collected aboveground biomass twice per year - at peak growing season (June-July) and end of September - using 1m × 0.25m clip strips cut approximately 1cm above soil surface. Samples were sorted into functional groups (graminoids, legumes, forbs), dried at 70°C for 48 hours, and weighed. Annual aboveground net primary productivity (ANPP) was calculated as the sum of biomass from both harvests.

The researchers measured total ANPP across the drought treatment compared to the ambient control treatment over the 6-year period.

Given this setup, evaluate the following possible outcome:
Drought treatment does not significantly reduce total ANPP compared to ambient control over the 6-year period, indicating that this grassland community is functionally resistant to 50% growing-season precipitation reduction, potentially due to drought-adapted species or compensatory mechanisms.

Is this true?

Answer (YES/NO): NO